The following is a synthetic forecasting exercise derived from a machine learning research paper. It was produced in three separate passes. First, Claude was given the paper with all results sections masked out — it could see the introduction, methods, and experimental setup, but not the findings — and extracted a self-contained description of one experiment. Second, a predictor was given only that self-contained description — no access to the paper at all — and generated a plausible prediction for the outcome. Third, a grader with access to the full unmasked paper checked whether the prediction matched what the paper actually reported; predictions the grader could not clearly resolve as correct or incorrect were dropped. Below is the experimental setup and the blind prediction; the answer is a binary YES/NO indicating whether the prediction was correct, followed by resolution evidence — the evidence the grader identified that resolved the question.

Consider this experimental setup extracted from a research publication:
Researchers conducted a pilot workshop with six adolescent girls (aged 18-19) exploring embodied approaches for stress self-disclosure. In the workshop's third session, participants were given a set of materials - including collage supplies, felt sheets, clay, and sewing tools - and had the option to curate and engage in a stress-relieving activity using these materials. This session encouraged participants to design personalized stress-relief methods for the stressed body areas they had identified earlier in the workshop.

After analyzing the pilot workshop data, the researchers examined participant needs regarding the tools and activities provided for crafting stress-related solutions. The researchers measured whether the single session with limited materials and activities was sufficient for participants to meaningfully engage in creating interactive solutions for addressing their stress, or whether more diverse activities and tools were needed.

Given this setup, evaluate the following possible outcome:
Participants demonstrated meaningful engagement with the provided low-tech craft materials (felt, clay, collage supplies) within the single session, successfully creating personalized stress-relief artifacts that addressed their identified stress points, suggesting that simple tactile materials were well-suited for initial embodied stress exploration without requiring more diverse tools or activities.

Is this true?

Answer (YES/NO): NO